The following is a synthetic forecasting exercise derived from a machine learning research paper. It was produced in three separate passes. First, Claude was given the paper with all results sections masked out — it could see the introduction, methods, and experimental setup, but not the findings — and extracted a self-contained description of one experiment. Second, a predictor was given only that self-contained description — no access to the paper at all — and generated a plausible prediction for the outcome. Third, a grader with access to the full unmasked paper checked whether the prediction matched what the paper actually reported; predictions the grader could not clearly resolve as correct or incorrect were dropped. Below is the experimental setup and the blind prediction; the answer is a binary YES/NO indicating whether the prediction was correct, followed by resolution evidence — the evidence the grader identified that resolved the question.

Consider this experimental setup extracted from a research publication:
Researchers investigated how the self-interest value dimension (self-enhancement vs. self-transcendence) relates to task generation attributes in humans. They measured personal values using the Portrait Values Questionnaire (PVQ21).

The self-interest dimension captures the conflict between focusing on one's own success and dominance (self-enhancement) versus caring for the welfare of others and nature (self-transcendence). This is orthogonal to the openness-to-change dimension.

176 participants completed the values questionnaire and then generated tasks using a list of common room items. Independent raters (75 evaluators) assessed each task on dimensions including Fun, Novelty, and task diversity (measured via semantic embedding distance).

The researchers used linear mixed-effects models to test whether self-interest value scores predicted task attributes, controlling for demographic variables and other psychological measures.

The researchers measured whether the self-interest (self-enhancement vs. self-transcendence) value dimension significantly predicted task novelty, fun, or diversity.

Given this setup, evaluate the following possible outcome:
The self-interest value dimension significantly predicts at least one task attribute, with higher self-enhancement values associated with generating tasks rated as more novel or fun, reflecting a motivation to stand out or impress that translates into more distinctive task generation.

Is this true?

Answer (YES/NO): NO